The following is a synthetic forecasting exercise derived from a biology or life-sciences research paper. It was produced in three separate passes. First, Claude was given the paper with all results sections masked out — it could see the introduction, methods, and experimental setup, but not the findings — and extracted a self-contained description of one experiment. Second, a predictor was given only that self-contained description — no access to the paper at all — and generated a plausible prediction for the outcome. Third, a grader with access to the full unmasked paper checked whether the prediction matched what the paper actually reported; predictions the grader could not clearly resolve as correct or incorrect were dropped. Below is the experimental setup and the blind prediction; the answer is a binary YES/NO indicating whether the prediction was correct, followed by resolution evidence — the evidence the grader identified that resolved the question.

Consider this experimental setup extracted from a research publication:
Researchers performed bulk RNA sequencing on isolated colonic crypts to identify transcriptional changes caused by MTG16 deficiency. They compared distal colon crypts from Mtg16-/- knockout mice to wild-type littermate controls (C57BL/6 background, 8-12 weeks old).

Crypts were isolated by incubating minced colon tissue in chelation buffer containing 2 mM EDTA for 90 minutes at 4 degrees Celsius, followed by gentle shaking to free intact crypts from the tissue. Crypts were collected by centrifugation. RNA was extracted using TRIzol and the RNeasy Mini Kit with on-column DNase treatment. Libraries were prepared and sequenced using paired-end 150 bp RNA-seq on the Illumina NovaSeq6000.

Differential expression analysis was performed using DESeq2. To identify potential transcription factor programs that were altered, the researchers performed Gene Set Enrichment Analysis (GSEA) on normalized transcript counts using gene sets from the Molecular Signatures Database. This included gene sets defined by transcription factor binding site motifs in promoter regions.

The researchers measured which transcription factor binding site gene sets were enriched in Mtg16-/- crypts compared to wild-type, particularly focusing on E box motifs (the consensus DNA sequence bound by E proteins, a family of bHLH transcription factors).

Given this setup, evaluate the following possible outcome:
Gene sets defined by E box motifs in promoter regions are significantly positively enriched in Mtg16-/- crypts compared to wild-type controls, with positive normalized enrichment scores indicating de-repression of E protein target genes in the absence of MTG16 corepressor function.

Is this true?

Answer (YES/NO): YES